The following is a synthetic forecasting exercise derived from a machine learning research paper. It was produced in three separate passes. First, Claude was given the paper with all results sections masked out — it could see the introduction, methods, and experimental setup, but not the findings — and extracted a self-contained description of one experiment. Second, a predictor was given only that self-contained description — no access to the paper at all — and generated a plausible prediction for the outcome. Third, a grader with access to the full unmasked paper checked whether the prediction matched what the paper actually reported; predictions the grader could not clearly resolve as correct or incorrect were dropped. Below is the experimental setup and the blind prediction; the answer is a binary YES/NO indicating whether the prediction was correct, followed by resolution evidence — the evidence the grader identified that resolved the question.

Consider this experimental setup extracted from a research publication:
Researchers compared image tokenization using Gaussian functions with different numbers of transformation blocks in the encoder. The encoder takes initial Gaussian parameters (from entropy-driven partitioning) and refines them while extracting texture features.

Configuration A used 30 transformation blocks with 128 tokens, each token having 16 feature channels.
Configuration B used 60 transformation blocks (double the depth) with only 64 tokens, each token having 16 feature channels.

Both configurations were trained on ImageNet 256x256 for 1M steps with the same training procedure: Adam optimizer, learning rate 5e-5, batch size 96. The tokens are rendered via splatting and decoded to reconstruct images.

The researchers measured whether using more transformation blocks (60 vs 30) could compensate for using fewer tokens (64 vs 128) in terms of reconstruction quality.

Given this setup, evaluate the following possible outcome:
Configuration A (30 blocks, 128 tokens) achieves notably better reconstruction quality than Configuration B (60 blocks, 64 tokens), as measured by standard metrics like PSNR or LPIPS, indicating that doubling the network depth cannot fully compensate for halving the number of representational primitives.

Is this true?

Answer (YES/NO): YES